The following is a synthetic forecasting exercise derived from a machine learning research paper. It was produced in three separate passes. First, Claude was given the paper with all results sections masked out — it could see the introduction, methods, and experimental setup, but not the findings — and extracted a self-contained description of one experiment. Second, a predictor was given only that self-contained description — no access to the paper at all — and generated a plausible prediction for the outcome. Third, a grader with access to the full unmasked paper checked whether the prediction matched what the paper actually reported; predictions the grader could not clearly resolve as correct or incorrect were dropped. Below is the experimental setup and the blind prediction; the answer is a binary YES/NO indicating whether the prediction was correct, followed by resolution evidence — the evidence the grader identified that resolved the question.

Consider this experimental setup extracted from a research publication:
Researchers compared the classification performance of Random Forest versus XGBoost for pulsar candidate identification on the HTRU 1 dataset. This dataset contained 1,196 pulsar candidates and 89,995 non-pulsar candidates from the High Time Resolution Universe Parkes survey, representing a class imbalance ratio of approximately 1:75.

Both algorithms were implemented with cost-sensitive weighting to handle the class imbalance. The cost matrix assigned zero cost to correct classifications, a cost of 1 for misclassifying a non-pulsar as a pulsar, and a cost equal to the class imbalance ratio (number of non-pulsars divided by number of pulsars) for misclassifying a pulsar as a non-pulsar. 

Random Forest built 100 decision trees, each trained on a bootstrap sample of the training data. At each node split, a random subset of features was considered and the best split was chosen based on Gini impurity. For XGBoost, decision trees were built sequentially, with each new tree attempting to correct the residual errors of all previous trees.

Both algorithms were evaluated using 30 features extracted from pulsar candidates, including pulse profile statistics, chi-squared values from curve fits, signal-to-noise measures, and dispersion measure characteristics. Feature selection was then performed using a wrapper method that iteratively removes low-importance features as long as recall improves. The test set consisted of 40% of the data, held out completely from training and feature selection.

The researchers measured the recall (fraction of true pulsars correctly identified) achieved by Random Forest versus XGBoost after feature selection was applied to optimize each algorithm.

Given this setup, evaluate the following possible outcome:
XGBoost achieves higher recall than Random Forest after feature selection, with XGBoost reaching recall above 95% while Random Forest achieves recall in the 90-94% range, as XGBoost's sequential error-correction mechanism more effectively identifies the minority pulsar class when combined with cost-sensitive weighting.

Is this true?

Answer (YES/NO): NO